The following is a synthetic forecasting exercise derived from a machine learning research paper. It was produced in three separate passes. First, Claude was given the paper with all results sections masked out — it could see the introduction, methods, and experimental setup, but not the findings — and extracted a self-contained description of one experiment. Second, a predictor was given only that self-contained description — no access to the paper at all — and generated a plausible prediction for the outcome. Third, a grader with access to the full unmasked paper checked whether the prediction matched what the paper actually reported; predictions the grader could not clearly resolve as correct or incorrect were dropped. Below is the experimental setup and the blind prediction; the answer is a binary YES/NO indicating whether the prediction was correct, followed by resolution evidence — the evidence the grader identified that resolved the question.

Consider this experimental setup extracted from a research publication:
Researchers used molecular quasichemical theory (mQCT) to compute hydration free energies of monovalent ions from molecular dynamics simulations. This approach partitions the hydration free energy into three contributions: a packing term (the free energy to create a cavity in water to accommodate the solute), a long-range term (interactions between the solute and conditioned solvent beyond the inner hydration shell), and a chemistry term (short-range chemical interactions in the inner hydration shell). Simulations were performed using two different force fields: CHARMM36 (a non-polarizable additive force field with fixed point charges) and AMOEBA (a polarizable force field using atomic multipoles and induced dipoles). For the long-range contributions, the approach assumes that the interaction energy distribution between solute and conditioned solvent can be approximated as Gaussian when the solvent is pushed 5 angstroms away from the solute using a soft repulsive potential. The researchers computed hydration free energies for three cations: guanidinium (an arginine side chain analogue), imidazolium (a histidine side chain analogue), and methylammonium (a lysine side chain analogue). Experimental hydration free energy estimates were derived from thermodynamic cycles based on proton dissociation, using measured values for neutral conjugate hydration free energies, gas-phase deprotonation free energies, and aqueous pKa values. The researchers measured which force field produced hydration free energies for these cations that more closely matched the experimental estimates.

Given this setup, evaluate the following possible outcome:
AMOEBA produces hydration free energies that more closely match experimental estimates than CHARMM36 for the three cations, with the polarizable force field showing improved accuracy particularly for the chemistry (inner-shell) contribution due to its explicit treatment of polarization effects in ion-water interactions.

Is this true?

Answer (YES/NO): NO